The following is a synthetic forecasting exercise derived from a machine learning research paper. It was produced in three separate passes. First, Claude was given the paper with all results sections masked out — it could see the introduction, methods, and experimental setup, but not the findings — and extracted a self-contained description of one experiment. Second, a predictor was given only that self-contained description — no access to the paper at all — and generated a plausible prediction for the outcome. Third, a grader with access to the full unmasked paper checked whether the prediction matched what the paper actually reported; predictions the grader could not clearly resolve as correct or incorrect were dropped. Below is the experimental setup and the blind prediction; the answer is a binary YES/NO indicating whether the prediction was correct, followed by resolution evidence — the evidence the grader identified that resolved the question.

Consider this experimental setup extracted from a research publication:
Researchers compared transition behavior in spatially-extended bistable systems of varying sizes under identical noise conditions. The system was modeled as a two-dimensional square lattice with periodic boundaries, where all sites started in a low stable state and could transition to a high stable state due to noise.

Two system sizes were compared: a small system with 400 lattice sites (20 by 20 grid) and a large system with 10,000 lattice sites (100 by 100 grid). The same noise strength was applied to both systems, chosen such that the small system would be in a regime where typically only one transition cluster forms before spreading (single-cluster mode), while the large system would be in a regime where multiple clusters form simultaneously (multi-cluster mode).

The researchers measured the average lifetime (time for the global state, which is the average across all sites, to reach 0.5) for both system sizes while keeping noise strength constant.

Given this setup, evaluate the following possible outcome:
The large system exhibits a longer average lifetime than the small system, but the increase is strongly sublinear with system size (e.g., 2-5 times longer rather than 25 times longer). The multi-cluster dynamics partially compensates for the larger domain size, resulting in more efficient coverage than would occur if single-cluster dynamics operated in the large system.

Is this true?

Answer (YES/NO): NO